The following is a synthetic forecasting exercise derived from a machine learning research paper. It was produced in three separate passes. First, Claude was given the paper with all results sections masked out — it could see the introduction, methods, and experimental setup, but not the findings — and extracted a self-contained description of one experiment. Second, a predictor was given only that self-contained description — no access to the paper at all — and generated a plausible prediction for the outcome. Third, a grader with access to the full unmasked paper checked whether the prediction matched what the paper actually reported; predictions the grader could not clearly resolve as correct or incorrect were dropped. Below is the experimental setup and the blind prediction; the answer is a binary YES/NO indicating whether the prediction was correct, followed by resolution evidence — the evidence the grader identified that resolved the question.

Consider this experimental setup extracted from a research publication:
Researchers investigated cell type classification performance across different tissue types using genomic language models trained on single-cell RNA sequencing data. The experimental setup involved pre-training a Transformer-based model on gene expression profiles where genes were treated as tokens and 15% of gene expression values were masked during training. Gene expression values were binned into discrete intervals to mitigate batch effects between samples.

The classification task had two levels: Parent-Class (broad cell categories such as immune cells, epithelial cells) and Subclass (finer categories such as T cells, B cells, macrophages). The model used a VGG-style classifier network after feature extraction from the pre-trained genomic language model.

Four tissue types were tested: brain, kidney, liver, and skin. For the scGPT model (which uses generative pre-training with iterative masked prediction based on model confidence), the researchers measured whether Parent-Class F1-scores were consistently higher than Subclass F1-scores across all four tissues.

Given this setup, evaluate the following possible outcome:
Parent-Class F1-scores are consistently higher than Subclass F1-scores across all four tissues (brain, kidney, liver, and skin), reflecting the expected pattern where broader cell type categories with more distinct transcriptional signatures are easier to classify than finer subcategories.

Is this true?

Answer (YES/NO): YES